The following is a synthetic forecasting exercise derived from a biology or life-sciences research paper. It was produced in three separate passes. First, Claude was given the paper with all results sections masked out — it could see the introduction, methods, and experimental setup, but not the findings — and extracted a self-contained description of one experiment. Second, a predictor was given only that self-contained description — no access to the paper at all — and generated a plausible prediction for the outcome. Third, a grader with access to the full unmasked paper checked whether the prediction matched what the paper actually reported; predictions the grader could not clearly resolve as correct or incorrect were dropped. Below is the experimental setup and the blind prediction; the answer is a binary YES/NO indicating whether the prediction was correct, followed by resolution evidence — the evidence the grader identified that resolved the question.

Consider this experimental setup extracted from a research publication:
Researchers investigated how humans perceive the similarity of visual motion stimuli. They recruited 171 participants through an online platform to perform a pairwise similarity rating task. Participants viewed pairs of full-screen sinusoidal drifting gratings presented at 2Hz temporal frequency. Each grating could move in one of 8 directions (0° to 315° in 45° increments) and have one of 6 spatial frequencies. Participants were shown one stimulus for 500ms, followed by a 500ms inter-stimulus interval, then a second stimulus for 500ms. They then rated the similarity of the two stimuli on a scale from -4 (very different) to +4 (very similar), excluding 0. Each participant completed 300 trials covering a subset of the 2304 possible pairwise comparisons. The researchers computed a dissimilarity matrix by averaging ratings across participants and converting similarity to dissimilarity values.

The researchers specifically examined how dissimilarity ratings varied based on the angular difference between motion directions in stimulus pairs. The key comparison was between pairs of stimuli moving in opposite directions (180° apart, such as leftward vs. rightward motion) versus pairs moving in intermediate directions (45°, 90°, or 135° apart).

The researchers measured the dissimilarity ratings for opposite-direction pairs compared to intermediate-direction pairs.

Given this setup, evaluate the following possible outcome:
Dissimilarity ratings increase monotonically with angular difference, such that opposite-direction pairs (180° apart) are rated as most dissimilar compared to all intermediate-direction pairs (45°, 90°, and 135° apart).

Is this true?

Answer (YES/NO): NO